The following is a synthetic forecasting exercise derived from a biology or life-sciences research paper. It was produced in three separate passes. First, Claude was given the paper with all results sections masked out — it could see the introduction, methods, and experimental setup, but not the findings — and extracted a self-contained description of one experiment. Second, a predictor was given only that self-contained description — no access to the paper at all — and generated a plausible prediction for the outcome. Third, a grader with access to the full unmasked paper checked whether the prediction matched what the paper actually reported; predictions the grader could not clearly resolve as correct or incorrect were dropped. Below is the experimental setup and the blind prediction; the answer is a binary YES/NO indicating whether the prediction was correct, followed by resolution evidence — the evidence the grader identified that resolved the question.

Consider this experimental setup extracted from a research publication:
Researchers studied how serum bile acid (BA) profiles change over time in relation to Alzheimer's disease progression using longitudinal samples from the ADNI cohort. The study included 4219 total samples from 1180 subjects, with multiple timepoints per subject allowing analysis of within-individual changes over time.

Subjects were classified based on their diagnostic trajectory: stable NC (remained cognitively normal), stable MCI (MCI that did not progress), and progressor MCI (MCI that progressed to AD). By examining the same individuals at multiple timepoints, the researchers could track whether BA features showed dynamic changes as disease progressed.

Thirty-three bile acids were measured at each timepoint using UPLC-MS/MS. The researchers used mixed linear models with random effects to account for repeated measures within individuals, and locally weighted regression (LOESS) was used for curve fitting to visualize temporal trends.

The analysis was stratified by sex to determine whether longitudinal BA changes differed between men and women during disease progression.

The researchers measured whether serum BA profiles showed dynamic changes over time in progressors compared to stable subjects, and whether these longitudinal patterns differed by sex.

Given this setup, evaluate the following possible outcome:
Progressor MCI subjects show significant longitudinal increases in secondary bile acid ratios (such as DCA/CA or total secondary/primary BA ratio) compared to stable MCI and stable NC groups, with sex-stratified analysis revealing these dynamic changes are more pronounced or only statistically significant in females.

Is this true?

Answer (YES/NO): NO